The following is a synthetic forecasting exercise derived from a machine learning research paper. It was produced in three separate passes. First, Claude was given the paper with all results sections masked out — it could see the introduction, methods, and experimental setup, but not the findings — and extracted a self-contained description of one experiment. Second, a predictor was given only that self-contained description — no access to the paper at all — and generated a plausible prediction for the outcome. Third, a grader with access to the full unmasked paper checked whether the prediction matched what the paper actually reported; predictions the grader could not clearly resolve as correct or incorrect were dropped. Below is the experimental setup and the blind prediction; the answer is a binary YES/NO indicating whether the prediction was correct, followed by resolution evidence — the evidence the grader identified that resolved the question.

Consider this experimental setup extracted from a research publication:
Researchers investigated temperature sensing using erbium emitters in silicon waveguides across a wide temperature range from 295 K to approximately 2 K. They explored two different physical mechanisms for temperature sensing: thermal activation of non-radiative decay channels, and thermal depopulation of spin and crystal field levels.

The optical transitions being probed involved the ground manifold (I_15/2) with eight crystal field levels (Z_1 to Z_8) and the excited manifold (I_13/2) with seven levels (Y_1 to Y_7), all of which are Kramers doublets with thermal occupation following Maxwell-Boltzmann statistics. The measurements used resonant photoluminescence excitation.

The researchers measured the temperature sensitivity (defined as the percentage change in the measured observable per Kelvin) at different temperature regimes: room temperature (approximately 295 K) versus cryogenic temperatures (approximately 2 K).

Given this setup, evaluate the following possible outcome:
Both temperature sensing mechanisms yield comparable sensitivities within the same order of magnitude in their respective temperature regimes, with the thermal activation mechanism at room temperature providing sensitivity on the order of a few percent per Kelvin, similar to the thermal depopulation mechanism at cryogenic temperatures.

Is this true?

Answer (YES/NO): NO